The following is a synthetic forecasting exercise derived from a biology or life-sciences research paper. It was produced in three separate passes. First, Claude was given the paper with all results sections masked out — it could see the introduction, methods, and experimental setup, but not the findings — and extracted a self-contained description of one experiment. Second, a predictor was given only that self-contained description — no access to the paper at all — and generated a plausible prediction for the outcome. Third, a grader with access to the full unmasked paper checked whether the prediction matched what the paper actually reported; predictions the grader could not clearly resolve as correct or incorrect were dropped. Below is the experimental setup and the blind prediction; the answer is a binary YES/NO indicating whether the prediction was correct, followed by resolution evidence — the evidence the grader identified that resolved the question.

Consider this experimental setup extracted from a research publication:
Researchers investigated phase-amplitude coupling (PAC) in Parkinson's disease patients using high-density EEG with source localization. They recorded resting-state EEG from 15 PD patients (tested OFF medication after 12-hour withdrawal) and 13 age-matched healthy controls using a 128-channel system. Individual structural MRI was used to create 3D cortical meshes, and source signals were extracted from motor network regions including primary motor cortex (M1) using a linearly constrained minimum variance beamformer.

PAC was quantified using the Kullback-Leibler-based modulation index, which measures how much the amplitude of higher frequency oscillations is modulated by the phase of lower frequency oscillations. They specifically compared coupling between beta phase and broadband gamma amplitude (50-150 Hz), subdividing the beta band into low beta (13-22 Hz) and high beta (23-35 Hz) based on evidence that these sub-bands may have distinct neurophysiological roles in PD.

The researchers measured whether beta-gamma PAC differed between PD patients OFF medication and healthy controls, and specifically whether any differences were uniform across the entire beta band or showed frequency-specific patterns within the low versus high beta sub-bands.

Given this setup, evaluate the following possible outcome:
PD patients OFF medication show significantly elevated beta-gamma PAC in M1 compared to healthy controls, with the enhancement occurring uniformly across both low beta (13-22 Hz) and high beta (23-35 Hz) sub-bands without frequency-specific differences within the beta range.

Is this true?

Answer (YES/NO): NO